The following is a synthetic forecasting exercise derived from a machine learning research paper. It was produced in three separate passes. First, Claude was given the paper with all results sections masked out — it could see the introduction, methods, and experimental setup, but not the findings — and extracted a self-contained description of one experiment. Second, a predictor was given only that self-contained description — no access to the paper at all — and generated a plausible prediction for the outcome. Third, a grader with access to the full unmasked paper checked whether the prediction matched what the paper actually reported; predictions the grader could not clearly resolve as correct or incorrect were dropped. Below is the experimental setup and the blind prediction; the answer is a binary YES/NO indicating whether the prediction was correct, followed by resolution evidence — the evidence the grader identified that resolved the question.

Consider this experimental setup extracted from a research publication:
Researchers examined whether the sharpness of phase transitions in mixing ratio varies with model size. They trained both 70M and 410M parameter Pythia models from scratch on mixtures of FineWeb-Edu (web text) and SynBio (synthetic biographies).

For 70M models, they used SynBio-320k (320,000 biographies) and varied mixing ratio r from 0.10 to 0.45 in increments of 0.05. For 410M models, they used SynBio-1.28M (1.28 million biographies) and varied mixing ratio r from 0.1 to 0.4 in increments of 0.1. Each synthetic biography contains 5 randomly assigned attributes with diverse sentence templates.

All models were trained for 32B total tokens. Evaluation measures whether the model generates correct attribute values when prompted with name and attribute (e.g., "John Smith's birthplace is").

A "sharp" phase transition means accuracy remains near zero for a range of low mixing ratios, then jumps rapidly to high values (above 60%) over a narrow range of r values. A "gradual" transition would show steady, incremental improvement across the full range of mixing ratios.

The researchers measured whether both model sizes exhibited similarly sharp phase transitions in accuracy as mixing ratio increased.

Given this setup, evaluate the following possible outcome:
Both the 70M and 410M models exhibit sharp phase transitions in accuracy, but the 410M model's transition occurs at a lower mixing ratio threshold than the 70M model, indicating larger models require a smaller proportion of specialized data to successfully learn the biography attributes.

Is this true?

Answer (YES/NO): NO